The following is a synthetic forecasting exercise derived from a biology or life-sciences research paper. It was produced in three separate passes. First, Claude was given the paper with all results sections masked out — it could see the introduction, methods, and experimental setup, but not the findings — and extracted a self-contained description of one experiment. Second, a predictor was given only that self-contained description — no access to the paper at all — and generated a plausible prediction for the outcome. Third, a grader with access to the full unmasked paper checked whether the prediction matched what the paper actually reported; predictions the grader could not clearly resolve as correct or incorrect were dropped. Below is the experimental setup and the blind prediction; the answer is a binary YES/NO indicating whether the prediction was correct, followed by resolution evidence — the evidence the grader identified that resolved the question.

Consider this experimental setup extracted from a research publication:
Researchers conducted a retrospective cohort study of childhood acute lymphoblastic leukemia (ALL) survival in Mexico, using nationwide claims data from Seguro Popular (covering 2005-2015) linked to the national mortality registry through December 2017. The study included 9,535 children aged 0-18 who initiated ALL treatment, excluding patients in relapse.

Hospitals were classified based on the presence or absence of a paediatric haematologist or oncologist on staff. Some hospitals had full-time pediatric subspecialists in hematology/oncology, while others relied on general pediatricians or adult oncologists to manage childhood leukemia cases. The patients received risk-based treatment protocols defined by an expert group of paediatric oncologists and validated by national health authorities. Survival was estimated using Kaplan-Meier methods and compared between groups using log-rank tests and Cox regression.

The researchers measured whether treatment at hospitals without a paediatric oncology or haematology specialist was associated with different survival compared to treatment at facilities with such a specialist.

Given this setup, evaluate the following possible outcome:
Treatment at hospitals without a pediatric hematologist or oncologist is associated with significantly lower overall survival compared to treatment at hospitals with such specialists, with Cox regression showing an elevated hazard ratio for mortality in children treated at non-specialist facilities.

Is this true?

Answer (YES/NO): YES